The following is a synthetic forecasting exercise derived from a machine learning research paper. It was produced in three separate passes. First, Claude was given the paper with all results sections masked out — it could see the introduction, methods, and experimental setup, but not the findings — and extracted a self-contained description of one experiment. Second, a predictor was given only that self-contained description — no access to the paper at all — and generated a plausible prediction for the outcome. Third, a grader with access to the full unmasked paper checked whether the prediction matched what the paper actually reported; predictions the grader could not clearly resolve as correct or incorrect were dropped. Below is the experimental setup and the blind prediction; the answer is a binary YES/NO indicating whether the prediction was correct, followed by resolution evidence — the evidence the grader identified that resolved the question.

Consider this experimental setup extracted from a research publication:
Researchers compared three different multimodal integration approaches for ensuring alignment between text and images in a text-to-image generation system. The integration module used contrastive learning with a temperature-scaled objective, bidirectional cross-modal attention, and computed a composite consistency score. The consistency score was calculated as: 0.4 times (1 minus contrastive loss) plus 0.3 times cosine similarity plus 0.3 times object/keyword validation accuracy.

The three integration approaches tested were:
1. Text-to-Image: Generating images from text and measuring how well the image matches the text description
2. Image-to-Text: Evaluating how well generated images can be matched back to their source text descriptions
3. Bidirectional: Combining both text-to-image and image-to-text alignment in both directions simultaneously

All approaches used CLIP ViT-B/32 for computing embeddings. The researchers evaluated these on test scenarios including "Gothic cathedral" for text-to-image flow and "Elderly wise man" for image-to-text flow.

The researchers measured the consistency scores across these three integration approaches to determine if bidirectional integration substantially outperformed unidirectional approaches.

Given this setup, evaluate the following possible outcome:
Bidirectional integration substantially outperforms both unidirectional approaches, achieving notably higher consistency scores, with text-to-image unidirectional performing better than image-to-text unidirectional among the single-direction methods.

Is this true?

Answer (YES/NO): NO